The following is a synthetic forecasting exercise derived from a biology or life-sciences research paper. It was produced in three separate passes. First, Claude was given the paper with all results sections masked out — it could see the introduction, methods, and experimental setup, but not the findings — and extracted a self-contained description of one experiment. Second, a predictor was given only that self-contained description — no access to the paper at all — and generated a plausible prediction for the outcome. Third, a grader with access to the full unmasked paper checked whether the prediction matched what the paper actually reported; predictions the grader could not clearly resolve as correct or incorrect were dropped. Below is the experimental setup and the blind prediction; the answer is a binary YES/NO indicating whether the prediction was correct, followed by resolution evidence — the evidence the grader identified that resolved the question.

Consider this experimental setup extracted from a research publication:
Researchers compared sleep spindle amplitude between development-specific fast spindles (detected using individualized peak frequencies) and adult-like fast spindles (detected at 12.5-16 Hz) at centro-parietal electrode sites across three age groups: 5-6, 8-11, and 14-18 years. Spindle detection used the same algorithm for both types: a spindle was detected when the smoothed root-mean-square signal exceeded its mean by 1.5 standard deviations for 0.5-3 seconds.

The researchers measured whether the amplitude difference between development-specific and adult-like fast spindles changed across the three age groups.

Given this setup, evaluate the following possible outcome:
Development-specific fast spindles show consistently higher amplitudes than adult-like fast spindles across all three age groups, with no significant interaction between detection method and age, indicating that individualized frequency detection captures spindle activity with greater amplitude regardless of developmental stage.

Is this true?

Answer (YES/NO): NO